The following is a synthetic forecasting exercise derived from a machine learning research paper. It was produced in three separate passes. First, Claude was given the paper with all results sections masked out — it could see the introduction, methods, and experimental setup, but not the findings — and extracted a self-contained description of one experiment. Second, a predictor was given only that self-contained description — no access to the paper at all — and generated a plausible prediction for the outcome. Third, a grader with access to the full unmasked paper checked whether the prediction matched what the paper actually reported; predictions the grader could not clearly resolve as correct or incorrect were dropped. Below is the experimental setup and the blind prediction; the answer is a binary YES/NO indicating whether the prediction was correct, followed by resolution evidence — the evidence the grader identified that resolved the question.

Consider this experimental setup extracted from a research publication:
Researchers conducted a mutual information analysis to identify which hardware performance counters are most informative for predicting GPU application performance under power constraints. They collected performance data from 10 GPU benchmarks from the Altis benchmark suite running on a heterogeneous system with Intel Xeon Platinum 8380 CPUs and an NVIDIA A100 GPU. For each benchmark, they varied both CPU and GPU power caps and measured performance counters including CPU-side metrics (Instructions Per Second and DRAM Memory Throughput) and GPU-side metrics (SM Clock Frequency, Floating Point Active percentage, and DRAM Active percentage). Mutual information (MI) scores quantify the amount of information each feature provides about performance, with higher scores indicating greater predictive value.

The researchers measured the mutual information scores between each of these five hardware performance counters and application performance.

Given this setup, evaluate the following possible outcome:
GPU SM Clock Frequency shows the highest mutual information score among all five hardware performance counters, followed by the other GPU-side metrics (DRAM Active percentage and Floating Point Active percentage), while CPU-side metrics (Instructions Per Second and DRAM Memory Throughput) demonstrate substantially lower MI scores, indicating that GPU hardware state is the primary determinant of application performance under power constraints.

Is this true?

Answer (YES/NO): NO